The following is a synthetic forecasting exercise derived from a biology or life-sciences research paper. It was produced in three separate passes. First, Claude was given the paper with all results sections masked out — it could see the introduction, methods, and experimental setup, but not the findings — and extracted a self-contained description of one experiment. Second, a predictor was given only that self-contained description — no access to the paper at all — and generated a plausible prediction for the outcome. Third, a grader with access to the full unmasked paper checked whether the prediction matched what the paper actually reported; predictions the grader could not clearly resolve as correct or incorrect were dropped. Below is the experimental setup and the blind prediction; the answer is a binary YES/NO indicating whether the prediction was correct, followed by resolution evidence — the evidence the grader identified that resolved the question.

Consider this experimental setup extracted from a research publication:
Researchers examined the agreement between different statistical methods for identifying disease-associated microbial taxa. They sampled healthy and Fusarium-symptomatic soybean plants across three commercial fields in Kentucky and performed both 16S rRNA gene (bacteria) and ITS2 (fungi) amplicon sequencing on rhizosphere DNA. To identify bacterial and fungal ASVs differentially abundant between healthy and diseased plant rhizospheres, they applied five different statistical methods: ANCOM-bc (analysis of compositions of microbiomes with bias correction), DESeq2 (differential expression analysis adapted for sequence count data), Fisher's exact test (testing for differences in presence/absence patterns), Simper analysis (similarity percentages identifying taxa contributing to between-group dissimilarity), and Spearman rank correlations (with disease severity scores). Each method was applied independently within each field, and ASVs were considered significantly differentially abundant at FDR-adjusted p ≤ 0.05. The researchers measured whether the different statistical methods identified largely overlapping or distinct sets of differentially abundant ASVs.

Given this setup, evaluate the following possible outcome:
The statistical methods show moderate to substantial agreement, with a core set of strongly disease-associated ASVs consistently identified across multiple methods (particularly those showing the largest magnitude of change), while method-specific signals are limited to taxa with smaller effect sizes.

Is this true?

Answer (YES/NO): NO